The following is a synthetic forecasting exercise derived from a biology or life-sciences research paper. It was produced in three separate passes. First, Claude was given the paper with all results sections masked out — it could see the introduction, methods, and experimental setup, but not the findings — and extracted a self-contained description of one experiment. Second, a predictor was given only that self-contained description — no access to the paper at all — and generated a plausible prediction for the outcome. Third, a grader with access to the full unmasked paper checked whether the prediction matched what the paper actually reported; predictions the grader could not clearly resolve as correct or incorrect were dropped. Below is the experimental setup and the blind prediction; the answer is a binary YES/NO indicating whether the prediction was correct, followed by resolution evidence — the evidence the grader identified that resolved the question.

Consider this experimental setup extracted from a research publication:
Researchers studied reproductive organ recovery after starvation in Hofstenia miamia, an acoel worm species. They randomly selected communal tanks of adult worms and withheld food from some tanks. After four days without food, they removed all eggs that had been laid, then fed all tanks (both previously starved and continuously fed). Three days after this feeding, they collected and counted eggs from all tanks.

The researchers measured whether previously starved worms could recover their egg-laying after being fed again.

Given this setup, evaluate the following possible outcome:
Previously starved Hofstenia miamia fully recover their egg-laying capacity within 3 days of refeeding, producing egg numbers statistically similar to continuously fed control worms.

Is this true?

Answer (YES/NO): NO